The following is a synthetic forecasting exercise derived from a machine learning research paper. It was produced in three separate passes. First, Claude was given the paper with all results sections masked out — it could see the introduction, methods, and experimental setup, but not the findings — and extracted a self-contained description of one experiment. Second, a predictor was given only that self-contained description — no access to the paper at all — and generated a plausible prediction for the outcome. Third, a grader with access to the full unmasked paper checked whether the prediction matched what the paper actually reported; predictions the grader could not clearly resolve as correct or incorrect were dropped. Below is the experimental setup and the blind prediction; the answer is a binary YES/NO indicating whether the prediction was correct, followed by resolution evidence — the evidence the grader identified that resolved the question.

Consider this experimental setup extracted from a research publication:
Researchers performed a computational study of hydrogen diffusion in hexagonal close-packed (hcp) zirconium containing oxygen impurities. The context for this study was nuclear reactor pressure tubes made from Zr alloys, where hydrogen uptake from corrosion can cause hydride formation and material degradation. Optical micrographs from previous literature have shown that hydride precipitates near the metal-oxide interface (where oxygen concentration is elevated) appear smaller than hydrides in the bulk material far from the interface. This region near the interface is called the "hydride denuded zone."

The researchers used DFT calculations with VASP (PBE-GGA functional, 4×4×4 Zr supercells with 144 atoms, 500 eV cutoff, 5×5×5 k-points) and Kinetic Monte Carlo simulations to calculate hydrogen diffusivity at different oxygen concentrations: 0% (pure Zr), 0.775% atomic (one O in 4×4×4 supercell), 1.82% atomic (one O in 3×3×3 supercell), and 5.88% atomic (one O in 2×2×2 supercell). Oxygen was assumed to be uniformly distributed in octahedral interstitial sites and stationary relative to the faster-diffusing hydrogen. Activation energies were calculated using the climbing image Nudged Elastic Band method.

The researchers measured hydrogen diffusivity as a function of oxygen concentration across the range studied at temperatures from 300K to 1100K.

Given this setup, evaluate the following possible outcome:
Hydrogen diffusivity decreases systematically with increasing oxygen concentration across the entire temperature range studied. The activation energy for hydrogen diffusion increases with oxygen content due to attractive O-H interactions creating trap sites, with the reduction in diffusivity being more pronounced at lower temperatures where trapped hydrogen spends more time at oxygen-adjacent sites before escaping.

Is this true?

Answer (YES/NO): YES